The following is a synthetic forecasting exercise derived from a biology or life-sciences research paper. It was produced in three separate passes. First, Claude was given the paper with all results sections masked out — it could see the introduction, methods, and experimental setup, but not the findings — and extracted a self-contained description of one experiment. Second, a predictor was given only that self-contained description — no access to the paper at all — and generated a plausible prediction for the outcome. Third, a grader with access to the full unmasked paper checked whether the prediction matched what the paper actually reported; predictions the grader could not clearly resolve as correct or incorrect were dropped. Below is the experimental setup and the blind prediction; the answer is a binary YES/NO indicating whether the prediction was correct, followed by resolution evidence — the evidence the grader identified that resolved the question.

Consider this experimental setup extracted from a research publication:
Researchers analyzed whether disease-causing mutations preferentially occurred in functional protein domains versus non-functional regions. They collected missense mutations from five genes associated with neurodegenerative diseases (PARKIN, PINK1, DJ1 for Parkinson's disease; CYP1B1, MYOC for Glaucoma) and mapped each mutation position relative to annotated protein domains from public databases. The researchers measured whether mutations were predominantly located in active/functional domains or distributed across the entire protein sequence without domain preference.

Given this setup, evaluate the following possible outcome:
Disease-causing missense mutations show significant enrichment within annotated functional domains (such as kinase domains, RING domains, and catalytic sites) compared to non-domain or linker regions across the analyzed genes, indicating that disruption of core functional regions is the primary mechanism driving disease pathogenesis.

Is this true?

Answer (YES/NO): YES